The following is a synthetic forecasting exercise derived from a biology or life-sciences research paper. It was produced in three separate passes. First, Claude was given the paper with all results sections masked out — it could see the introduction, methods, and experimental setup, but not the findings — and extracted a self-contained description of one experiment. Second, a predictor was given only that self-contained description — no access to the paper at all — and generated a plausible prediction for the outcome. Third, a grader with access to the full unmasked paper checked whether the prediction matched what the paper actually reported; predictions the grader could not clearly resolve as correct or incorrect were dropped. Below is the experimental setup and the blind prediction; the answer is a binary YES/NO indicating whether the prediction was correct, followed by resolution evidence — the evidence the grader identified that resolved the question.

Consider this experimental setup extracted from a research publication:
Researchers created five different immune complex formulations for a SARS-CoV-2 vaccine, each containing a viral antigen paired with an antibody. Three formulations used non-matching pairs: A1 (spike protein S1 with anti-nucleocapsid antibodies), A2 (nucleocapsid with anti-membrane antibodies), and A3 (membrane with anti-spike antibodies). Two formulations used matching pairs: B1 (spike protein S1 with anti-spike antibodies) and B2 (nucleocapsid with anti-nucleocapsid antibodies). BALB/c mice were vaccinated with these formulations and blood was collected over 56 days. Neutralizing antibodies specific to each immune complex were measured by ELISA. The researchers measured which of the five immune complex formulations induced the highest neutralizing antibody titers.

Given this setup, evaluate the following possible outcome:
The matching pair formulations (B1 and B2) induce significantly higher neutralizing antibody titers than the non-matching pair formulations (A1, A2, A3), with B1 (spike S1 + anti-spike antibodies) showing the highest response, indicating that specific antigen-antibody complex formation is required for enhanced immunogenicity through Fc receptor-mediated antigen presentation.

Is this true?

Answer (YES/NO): YES